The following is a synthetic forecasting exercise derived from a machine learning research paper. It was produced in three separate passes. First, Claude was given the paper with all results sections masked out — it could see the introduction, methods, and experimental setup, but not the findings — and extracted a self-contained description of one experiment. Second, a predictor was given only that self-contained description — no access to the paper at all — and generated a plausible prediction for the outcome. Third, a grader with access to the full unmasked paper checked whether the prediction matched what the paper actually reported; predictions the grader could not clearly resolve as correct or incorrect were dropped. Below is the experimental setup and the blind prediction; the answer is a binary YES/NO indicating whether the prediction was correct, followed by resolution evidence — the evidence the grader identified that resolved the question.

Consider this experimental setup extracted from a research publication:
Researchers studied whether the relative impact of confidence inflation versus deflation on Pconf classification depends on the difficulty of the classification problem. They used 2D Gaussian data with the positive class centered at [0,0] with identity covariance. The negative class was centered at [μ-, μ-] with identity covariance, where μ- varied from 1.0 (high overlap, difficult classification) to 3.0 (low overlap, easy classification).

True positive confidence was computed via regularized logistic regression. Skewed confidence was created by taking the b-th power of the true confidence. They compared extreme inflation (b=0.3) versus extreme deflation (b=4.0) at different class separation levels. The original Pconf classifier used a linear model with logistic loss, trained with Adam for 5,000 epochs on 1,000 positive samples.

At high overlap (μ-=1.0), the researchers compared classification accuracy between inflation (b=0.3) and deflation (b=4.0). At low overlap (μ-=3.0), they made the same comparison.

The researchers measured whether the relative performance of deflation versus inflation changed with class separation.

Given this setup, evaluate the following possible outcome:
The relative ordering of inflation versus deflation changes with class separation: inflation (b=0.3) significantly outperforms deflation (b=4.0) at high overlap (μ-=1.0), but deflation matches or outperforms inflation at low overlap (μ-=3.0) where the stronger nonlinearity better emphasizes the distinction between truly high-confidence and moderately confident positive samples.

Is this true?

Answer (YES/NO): NO